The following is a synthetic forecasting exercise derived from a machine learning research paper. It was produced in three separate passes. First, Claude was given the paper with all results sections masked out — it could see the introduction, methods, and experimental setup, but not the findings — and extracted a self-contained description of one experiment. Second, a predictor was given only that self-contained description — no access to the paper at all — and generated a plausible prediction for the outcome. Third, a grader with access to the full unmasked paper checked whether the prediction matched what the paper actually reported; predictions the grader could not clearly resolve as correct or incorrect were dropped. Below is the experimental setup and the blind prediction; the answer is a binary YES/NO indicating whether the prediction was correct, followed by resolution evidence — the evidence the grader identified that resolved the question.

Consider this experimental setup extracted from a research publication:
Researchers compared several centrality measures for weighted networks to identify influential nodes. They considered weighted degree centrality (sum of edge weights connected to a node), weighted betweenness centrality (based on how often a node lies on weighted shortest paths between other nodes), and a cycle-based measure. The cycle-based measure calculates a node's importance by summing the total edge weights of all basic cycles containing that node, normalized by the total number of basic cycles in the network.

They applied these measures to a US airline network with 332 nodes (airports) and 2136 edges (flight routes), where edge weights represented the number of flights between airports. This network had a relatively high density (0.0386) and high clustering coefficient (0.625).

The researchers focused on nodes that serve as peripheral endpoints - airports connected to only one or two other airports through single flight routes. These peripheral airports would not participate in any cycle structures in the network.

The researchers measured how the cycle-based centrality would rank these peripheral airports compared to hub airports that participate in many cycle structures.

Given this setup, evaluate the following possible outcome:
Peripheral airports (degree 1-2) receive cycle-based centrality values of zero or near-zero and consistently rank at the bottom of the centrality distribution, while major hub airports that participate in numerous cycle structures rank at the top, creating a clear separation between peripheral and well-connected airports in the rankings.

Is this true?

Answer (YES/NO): YES